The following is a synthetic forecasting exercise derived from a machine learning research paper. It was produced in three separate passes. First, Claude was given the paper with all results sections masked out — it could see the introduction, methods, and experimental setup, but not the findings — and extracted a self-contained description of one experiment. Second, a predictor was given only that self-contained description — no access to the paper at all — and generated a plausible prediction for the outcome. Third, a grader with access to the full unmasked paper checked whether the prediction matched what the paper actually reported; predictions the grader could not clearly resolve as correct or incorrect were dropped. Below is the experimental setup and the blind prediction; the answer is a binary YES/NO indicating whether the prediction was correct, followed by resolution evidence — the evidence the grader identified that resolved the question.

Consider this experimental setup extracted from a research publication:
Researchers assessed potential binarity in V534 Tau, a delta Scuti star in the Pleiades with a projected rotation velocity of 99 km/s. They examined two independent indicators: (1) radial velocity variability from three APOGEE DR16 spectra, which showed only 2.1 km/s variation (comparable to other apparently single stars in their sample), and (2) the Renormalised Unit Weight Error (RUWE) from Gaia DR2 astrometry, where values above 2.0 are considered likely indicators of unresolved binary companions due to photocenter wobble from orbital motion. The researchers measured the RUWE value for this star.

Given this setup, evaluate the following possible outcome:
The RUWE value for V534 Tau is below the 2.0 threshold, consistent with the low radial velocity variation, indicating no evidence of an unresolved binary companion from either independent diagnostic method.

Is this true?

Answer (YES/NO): NO